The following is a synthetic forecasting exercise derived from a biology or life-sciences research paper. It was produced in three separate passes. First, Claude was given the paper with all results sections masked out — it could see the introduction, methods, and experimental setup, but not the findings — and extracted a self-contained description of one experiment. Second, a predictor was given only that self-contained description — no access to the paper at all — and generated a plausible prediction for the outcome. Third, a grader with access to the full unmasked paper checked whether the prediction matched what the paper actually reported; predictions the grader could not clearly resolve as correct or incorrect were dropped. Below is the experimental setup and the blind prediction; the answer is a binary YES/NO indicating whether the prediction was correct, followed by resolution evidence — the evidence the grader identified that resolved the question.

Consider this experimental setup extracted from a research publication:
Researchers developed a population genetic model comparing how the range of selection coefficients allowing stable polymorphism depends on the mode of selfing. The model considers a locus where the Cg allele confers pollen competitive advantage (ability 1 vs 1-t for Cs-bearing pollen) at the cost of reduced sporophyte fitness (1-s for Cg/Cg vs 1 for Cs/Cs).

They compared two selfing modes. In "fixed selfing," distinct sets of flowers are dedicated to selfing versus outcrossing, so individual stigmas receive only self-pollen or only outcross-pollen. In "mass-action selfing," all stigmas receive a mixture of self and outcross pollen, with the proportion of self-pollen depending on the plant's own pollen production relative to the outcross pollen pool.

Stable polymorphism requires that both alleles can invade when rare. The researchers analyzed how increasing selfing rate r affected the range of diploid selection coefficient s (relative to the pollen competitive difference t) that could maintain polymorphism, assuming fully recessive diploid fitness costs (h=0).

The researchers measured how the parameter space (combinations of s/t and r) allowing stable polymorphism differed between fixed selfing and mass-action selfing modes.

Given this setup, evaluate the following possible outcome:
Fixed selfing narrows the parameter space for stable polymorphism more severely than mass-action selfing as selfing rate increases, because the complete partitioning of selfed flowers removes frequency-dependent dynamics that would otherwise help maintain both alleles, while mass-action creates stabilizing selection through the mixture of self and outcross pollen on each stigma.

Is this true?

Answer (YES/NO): NO